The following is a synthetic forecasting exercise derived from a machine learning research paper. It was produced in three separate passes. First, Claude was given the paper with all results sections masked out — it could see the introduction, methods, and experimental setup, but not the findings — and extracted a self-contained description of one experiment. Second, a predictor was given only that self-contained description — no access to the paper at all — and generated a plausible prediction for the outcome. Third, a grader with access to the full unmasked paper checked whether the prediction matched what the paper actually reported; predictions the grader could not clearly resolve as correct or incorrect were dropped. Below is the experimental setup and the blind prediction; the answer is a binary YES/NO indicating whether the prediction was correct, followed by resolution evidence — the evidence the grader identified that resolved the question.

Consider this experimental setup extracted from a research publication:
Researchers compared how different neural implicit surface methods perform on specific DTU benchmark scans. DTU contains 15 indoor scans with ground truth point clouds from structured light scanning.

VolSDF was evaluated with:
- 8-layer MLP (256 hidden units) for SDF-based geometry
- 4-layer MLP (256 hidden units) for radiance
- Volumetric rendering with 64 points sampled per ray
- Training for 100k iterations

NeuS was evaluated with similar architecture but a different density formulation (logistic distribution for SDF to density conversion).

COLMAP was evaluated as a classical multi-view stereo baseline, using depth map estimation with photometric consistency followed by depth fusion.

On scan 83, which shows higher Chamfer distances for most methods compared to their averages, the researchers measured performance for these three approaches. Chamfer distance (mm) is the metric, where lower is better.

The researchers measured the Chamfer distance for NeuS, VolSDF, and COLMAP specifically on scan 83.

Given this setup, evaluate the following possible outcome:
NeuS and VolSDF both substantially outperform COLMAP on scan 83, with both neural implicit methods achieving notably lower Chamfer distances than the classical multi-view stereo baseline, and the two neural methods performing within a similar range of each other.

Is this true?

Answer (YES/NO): NO